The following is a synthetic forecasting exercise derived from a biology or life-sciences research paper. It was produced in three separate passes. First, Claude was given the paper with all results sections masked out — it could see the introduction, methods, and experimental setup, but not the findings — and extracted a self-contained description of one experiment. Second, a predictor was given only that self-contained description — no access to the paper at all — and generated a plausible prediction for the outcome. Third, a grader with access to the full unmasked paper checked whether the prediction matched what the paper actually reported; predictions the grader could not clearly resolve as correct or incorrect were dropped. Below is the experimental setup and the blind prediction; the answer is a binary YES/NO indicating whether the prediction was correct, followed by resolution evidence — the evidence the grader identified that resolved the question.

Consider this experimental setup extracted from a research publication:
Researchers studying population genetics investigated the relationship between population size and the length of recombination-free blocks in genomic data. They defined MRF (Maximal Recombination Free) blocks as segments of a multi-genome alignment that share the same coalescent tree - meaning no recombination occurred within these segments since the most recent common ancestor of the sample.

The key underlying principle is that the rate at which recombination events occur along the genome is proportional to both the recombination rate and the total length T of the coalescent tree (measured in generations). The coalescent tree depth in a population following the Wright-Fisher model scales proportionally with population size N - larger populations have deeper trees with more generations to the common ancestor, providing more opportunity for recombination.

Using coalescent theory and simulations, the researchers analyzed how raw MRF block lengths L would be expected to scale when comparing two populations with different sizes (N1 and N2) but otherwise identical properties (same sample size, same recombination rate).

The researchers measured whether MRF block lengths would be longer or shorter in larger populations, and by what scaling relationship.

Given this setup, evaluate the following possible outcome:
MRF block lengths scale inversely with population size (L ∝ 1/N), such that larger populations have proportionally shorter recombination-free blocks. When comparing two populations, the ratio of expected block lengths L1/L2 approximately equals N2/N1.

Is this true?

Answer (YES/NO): YES